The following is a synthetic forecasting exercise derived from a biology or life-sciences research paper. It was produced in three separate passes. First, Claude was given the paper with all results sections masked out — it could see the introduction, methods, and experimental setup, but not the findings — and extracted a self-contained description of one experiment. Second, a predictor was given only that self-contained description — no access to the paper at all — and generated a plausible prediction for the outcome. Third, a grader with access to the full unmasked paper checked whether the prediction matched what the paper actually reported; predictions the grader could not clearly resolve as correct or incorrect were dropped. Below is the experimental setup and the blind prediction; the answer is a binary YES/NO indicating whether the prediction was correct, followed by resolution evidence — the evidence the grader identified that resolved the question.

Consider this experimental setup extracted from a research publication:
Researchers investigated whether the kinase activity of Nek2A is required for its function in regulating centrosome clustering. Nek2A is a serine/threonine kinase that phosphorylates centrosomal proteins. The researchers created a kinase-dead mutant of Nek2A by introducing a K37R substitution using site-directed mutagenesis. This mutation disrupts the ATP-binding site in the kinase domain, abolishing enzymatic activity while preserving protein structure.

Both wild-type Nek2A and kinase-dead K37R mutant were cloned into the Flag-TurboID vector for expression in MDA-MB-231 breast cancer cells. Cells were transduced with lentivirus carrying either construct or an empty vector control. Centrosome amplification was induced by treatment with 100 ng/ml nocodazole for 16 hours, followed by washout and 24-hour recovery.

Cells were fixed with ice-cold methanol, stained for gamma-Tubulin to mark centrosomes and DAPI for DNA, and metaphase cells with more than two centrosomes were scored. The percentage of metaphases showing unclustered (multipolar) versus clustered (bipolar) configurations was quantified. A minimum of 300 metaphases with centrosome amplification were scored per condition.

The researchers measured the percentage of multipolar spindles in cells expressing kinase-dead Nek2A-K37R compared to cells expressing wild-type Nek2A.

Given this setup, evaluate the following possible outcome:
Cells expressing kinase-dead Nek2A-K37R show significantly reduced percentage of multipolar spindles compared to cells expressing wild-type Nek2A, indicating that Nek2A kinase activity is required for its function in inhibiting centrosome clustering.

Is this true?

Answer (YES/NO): YES